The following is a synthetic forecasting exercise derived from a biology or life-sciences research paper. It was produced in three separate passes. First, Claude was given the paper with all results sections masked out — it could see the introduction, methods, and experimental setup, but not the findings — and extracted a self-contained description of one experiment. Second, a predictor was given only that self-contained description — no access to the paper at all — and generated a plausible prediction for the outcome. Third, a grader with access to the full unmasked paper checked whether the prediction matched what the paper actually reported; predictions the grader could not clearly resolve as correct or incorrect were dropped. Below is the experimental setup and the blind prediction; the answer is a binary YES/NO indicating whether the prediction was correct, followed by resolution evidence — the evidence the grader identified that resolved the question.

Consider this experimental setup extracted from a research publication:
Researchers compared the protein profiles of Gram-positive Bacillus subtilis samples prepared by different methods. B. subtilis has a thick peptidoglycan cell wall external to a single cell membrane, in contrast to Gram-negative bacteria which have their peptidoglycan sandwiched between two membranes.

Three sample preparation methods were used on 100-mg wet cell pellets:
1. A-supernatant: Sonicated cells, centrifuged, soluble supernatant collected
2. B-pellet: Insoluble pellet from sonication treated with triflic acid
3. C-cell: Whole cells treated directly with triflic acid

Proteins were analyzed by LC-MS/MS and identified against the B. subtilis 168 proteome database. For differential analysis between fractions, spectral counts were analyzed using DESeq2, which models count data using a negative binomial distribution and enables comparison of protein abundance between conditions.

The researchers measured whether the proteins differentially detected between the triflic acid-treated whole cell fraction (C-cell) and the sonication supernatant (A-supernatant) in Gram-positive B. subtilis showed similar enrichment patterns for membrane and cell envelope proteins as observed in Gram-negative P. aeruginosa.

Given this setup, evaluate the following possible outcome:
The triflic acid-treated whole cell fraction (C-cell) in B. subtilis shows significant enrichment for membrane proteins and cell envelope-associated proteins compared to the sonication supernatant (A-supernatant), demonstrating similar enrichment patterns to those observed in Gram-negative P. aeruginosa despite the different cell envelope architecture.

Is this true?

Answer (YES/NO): NO